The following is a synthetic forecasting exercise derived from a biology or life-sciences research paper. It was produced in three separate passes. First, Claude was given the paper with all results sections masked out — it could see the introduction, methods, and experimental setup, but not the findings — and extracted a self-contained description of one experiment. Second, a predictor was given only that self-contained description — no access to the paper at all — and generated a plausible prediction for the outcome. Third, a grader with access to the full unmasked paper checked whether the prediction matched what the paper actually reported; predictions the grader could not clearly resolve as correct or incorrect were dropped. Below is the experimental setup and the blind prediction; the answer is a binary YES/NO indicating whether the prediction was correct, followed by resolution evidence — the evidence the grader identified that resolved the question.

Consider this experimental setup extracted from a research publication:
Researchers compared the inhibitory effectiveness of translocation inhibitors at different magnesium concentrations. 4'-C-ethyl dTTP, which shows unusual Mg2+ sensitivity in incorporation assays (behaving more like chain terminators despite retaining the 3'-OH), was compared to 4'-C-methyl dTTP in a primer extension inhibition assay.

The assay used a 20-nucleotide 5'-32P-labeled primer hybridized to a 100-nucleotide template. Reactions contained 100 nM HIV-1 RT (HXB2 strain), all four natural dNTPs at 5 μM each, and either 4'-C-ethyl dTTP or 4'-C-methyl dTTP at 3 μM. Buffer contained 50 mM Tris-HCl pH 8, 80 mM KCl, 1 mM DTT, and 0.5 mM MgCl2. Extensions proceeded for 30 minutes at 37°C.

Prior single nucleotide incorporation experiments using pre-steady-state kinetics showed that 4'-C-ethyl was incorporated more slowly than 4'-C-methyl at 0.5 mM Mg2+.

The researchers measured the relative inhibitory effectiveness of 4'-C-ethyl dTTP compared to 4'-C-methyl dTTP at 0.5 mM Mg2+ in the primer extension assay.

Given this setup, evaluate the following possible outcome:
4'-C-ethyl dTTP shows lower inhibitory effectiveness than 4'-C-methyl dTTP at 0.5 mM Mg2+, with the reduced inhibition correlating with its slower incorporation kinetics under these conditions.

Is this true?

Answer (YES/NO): NO